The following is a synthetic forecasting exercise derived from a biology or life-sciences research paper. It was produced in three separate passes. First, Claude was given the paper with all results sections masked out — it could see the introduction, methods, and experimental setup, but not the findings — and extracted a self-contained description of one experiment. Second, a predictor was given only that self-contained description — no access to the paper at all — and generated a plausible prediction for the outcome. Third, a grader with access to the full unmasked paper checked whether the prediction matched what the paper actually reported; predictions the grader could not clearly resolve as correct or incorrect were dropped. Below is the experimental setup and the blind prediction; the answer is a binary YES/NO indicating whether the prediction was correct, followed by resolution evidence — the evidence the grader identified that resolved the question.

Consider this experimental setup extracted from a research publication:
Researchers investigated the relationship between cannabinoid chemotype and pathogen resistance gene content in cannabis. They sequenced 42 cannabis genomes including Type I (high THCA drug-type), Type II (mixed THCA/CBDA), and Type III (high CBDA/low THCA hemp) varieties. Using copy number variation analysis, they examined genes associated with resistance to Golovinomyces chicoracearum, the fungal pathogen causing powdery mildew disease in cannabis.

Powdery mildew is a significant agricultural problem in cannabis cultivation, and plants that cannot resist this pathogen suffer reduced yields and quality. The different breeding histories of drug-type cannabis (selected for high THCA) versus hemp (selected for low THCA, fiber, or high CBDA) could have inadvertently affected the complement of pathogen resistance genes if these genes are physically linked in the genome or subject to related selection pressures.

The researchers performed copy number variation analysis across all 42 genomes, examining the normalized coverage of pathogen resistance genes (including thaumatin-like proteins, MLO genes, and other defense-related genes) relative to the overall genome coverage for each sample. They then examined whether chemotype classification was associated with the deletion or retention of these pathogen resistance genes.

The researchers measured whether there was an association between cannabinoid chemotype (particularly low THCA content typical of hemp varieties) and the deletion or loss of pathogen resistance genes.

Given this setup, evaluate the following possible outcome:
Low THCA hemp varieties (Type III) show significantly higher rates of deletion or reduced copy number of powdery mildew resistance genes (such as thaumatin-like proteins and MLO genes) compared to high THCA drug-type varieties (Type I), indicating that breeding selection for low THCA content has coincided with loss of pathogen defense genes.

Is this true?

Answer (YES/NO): NO